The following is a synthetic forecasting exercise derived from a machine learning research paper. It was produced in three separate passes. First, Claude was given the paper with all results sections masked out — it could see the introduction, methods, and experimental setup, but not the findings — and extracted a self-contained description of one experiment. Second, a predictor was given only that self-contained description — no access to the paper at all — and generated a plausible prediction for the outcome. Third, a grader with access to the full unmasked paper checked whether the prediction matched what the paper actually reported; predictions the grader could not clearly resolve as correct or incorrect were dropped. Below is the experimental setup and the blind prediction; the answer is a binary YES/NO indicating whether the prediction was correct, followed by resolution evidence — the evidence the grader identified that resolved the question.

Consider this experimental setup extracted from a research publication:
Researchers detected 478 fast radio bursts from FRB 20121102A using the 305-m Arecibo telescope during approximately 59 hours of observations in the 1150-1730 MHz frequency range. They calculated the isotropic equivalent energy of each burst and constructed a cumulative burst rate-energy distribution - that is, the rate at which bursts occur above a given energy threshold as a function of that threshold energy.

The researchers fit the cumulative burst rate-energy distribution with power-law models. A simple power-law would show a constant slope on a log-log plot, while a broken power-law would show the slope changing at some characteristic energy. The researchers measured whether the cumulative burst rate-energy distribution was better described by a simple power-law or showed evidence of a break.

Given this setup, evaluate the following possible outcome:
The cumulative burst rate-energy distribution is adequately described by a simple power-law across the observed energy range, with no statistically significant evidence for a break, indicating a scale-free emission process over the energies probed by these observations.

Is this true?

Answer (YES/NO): NO